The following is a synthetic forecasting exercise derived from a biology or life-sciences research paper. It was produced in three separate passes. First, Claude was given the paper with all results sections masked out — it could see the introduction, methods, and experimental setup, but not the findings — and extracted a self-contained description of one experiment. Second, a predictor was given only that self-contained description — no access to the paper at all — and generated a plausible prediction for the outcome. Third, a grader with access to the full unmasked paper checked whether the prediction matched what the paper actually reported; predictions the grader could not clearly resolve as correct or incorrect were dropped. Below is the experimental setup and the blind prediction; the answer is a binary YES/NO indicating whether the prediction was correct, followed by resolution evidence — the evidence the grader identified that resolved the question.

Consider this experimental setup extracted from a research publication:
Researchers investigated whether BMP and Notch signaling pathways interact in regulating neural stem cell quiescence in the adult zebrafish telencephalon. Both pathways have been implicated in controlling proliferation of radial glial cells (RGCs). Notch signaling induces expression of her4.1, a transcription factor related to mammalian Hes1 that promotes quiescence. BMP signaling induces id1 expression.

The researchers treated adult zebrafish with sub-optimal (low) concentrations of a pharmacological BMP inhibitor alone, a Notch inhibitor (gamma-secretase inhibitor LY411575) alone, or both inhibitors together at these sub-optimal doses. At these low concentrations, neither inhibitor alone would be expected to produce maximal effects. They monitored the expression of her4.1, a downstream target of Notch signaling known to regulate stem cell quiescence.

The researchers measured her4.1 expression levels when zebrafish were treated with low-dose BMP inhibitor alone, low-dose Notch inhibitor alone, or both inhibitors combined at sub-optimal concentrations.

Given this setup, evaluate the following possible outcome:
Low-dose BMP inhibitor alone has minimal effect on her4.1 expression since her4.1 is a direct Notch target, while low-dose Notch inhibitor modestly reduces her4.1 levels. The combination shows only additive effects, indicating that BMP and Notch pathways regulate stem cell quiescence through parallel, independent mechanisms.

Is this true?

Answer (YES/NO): NO